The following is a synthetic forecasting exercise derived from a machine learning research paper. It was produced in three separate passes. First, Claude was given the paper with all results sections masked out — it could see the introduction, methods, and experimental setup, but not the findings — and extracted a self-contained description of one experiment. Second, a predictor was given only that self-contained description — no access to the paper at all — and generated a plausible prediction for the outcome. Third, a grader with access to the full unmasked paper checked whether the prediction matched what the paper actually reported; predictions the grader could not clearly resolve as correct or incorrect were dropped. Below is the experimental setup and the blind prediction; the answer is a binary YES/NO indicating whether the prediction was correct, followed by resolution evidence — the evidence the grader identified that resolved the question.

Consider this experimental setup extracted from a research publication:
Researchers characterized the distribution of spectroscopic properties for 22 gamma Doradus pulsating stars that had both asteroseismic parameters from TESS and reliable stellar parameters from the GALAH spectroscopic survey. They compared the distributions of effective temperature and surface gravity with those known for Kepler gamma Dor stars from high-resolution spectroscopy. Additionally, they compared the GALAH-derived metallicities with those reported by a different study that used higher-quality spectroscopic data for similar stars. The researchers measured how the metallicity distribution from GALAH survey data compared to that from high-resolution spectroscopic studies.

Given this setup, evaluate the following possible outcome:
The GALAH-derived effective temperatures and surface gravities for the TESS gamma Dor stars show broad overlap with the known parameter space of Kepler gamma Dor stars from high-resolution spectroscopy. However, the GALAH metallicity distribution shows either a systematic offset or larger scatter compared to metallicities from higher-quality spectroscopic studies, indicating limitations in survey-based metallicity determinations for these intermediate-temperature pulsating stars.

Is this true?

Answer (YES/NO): YES